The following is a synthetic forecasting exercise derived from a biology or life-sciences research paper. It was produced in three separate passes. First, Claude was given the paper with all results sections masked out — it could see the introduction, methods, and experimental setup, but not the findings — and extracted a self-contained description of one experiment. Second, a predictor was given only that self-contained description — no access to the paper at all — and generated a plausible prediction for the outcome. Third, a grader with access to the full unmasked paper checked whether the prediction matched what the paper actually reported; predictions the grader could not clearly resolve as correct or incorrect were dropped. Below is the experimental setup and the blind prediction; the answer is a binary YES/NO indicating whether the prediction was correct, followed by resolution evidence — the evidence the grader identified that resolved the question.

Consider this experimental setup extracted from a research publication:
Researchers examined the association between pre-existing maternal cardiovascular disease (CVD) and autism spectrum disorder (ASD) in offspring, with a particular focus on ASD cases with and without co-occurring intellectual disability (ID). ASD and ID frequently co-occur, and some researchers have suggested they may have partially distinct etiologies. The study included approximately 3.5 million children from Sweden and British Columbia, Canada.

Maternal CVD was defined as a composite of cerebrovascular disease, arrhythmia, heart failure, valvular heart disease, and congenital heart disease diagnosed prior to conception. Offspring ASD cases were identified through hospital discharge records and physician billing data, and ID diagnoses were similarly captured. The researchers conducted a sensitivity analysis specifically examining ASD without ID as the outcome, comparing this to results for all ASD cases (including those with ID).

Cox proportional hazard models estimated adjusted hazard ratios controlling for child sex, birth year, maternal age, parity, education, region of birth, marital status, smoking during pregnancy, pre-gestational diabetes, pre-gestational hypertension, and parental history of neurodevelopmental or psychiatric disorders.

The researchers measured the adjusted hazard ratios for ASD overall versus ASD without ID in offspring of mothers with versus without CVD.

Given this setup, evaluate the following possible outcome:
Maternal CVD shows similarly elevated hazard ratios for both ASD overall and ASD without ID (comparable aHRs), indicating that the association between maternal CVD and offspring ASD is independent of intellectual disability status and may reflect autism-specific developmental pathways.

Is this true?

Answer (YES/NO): YES